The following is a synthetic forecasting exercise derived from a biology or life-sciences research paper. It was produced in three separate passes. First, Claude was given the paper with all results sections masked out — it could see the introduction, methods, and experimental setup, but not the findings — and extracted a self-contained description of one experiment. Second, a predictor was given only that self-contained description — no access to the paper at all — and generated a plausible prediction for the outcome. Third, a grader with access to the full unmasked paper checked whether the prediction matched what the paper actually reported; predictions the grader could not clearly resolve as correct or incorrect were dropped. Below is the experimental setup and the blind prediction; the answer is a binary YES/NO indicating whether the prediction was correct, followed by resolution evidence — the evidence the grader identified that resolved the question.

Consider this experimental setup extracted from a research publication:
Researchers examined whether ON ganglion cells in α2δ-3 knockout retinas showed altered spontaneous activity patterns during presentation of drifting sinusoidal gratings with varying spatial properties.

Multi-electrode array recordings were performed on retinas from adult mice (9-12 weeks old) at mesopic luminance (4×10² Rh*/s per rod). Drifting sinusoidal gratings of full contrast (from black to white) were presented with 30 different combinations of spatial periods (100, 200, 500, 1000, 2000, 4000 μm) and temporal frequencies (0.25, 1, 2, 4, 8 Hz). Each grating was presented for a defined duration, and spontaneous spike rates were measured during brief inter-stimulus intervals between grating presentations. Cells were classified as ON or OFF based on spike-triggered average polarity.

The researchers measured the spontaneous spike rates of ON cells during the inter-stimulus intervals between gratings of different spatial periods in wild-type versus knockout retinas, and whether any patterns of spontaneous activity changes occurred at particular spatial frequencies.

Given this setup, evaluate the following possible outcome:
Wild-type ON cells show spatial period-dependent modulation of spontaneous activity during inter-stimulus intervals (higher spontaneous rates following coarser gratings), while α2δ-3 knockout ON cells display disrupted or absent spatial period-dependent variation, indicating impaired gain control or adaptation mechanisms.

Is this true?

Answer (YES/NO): NO